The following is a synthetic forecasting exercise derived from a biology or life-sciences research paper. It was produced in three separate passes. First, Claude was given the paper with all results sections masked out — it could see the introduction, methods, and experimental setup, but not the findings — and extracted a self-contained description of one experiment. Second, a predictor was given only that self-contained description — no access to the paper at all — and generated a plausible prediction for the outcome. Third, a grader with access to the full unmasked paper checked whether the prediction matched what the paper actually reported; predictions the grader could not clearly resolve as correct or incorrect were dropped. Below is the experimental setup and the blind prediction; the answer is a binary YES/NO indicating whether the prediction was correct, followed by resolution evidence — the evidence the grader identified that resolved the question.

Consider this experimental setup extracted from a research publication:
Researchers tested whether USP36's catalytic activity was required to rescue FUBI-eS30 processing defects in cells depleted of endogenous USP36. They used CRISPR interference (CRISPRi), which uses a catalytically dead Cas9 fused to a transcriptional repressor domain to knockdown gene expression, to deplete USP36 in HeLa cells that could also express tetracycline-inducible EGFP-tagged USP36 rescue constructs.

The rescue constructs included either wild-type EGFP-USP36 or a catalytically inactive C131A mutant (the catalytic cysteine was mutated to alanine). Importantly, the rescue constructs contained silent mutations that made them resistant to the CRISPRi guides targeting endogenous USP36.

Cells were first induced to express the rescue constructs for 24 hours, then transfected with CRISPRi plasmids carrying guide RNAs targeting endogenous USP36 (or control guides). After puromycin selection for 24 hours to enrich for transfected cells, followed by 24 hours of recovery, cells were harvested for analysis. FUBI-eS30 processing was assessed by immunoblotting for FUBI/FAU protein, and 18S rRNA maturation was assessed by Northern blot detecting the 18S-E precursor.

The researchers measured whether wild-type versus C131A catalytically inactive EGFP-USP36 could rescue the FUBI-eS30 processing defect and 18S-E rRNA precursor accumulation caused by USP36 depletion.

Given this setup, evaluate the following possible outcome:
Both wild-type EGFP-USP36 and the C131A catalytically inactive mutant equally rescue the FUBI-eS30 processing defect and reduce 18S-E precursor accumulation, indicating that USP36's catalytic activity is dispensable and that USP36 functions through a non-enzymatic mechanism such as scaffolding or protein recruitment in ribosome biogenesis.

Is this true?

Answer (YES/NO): NO